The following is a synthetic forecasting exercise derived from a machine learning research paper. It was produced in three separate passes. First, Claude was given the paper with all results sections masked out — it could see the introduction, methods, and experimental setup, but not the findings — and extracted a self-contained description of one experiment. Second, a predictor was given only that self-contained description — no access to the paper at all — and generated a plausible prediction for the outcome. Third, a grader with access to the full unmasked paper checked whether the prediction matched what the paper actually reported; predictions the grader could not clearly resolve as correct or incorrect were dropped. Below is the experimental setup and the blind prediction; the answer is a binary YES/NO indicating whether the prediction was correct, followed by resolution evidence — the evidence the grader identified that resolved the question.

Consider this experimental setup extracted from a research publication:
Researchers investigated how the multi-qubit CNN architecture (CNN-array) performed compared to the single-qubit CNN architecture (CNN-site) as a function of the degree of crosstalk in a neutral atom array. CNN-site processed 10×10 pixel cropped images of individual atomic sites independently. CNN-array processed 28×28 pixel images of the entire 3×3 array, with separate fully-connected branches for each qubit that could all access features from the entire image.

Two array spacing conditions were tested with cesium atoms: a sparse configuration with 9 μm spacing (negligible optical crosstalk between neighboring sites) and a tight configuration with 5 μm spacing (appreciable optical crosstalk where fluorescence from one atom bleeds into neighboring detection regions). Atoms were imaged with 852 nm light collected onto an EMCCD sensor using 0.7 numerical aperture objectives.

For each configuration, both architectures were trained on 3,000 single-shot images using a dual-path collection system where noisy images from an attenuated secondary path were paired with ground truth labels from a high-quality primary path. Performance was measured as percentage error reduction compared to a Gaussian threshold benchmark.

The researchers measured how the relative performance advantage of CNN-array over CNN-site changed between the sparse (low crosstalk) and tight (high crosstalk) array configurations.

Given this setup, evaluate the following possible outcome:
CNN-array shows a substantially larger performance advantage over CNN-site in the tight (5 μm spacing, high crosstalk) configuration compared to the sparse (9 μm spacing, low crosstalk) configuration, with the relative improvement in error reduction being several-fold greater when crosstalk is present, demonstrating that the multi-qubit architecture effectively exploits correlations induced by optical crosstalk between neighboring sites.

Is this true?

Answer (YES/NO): YES